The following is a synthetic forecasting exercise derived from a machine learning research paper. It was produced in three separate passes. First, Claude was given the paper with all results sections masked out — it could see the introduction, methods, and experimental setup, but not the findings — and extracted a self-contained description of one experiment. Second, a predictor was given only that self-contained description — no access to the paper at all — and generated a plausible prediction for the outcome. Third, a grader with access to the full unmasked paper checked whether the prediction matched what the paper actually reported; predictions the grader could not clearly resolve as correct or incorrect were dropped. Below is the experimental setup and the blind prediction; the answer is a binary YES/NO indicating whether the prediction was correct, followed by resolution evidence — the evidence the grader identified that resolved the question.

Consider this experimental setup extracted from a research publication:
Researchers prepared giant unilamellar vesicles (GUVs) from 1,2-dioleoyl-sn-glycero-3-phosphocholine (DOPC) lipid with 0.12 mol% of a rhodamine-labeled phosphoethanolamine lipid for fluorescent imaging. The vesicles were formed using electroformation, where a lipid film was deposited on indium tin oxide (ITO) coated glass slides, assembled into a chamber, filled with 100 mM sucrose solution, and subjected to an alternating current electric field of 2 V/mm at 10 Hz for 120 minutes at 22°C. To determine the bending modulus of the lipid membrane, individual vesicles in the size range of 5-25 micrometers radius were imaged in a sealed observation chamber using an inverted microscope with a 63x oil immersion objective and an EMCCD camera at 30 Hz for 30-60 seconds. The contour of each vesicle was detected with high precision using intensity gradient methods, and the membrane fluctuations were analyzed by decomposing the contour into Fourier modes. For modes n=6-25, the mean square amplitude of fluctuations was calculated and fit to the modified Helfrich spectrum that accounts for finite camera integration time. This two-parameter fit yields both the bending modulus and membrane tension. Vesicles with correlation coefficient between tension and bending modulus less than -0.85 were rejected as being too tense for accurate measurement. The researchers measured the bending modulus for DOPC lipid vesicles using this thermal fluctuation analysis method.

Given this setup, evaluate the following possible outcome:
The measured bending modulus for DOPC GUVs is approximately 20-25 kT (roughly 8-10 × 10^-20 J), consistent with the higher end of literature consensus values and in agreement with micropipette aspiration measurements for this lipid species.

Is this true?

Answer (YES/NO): YES